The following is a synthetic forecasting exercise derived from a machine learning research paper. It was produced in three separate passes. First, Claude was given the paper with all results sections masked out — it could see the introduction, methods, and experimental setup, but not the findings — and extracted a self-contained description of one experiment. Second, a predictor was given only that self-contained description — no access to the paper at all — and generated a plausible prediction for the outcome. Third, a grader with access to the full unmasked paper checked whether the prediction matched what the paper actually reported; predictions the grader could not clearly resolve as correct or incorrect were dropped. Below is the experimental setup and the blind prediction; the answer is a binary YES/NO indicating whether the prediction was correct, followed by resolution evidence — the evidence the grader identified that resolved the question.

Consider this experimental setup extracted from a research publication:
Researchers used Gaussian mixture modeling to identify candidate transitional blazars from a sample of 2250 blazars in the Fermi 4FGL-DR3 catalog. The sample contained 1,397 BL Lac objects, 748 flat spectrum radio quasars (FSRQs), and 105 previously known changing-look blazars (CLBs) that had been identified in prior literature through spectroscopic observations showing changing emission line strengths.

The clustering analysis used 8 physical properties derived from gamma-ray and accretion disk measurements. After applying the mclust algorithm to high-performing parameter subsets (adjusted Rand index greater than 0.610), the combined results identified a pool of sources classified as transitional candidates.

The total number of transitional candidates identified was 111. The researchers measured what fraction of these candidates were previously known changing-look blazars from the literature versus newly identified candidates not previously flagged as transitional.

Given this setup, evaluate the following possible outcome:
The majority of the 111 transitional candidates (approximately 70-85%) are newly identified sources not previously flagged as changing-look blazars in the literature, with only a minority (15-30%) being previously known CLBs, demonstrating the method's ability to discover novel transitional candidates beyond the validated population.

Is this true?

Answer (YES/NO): NO